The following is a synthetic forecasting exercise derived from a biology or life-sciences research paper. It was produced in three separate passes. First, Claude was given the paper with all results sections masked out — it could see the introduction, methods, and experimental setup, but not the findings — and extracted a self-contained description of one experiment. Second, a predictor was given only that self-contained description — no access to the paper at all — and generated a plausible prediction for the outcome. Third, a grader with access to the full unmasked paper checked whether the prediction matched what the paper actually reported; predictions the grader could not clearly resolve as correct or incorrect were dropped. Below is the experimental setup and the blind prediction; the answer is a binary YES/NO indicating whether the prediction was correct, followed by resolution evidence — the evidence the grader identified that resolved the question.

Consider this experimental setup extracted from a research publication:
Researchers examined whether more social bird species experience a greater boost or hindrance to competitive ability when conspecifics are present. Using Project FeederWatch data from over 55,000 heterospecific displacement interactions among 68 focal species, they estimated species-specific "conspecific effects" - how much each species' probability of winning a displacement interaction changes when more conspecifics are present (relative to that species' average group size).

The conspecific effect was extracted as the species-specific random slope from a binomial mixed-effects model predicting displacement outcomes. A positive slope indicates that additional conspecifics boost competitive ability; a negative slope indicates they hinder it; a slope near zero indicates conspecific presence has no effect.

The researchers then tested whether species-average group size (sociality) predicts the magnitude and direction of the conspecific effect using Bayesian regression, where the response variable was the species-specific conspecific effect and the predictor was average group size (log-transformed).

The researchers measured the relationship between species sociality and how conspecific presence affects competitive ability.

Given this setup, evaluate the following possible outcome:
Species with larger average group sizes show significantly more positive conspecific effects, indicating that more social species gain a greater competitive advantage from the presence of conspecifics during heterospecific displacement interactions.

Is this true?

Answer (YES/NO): YES